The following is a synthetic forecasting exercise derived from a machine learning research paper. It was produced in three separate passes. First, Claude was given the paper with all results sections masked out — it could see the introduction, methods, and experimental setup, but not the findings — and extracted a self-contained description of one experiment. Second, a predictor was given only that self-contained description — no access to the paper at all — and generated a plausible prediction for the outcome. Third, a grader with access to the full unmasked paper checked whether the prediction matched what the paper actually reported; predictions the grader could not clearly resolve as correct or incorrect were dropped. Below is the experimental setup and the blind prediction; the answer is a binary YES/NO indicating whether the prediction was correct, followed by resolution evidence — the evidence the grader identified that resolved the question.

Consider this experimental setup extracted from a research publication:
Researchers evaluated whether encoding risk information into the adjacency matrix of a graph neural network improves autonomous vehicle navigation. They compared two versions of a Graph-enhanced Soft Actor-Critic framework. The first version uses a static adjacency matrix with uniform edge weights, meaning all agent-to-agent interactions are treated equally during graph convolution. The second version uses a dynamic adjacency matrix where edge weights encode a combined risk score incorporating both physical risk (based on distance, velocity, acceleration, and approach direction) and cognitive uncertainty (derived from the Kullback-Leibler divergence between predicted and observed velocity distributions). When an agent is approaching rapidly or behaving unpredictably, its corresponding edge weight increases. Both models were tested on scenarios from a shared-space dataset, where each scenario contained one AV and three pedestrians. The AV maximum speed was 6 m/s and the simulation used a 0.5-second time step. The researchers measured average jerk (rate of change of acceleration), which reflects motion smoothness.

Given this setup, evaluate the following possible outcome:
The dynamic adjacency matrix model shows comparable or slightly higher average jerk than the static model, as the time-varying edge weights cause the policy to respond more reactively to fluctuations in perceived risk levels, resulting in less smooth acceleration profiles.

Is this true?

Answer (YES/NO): NO